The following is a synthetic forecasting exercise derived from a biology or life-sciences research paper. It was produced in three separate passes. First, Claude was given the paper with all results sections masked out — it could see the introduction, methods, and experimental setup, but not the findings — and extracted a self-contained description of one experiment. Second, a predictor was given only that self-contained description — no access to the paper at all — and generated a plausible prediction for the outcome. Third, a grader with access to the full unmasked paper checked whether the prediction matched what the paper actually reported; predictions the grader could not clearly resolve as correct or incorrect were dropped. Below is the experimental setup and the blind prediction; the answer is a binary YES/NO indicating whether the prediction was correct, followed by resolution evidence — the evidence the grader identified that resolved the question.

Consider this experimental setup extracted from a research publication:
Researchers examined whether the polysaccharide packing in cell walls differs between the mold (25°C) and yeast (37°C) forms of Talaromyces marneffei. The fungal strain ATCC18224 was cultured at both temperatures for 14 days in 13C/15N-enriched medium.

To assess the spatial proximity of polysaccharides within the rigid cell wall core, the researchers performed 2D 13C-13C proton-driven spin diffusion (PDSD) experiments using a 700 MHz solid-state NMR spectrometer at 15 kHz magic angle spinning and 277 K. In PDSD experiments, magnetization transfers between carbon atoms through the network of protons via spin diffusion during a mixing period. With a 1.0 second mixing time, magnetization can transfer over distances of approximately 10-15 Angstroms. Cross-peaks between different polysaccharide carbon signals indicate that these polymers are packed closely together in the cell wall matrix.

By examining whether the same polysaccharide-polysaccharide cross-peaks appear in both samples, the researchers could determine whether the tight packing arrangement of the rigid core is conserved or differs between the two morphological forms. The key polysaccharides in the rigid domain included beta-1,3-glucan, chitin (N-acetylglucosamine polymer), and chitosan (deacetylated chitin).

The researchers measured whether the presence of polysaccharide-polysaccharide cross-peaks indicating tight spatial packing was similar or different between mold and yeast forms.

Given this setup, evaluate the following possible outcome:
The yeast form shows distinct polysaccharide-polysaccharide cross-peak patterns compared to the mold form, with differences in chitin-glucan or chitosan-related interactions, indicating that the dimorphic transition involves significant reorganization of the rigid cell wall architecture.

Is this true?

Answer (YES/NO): YES